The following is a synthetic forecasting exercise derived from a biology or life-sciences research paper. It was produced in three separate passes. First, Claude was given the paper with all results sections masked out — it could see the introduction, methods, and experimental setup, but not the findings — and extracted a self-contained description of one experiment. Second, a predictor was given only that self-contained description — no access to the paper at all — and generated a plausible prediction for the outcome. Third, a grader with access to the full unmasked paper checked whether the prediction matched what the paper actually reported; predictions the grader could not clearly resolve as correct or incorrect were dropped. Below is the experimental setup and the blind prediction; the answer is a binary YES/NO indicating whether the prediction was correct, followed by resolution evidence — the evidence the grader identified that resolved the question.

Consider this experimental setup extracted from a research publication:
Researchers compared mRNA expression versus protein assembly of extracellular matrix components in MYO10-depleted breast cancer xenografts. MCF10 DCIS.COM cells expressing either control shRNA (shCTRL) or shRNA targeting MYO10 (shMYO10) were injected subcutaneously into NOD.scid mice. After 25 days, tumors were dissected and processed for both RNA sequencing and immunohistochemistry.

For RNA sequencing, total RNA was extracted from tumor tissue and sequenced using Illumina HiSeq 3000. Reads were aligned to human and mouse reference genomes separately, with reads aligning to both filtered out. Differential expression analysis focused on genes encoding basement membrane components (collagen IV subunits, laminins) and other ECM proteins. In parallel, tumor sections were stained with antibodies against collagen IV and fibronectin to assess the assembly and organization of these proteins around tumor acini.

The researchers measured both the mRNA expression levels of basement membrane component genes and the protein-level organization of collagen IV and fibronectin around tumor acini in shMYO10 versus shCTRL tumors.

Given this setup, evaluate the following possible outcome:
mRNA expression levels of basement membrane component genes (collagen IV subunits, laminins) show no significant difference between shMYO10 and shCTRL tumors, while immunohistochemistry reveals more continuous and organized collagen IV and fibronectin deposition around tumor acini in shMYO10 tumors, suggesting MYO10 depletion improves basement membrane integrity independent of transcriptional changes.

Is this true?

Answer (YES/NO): NO